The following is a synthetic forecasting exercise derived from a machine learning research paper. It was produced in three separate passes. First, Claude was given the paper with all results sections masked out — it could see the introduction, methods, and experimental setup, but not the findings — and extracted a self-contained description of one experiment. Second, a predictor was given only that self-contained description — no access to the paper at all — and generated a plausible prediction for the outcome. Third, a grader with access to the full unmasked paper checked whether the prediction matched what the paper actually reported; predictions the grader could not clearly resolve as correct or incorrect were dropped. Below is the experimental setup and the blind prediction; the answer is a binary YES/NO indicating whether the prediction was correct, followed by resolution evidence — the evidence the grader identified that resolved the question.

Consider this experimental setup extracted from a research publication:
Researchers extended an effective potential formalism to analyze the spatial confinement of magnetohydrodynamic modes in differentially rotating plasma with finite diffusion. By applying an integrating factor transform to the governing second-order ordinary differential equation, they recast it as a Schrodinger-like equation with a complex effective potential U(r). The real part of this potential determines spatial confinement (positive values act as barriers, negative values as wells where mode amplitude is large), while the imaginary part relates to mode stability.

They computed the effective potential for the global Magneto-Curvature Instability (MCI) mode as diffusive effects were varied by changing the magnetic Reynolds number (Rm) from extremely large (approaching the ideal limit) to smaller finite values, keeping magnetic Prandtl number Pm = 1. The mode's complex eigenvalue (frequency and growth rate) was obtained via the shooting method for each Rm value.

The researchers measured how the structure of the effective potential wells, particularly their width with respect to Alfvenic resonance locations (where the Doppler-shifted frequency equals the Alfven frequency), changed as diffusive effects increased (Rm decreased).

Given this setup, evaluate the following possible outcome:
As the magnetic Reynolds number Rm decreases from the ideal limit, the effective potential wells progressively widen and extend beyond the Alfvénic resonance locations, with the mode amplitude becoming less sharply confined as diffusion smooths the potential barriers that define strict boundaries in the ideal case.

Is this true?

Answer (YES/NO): YES